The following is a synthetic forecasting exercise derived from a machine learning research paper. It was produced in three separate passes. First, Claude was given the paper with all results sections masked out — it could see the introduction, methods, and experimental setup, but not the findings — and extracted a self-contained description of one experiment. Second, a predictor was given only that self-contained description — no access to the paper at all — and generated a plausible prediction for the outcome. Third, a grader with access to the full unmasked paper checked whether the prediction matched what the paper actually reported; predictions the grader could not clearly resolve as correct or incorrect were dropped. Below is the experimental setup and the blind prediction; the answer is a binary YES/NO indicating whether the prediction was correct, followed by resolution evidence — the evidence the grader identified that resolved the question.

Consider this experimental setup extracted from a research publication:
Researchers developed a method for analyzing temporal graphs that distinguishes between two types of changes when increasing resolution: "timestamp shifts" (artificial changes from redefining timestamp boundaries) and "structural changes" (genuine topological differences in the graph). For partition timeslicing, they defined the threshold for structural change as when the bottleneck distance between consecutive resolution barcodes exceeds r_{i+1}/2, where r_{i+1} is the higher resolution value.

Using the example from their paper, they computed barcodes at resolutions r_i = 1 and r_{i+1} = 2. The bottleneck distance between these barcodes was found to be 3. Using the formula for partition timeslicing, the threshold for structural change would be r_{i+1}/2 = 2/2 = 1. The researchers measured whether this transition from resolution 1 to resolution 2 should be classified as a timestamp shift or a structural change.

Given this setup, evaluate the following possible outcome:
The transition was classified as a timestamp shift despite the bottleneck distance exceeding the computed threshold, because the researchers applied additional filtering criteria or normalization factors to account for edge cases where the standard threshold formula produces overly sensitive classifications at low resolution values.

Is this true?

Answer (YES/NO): NO